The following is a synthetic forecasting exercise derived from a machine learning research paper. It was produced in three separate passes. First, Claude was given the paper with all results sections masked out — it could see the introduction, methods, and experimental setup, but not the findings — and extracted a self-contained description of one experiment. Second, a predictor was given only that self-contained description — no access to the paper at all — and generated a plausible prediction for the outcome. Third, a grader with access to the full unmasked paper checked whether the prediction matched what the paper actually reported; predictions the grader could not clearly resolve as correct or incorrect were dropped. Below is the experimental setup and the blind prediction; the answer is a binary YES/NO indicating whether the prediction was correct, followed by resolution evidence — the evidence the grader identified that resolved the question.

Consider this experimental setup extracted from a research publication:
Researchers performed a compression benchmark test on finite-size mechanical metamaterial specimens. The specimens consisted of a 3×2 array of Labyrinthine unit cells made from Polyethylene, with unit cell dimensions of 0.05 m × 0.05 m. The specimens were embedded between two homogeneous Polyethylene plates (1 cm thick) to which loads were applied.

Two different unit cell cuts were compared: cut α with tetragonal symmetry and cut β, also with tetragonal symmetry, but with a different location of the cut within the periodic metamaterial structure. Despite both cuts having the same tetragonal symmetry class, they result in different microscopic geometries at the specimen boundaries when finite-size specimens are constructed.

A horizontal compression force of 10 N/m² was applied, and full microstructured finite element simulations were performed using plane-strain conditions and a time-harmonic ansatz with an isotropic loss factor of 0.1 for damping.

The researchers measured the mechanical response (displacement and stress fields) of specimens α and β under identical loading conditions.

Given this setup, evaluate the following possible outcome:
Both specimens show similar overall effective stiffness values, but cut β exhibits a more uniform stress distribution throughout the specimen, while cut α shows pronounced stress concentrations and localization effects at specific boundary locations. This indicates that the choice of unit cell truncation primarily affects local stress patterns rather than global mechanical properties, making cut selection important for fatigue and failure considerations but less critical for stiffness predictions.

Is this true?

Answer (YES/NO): NO